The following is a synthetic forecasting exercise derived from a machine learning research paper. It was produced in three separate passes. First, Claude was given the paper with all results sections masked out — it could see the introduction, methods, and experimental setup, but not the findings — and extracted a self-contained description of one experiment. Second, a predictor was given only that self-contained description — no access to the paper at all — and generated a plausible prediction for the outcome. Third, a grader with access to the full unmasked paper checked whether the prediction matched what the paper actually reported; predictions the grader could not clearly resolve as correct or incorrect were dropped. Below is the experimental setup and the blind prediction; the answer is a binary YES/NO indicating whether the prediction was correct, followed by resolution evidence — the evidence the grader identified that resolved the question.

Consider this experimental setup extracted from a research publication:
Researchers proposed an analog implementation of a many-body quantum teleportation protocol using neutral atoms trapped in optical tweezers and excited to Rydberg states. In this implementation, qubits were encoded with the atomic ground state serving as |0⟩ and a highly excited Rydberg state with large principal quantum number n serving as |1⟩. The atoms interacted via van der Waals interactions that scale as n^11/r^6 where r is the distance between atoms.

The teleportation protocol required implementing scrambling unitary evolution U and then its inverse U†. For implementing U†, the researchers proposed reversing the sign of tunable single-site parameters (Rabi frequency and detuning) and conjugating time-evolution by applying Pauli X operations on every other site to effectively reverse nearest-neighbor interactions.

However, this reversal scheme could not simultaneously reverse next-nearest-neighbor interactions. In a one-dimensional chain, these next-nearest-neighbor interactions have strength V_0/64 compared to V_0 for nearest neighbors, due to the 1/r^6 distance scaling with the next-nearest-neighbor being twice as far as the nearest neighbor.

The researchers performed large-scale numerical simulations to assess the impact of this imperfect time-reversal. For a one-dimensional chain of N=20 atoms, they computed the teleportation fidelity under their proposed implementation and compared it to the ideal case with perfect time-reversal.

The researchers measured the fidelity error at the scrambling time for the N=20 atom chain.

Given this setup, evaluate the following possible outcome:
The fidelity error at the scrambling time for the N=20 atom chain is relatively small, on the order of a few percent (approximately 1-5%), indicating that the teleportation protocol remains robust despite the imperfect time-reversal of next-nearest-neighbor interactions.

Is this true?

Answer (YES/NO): NO